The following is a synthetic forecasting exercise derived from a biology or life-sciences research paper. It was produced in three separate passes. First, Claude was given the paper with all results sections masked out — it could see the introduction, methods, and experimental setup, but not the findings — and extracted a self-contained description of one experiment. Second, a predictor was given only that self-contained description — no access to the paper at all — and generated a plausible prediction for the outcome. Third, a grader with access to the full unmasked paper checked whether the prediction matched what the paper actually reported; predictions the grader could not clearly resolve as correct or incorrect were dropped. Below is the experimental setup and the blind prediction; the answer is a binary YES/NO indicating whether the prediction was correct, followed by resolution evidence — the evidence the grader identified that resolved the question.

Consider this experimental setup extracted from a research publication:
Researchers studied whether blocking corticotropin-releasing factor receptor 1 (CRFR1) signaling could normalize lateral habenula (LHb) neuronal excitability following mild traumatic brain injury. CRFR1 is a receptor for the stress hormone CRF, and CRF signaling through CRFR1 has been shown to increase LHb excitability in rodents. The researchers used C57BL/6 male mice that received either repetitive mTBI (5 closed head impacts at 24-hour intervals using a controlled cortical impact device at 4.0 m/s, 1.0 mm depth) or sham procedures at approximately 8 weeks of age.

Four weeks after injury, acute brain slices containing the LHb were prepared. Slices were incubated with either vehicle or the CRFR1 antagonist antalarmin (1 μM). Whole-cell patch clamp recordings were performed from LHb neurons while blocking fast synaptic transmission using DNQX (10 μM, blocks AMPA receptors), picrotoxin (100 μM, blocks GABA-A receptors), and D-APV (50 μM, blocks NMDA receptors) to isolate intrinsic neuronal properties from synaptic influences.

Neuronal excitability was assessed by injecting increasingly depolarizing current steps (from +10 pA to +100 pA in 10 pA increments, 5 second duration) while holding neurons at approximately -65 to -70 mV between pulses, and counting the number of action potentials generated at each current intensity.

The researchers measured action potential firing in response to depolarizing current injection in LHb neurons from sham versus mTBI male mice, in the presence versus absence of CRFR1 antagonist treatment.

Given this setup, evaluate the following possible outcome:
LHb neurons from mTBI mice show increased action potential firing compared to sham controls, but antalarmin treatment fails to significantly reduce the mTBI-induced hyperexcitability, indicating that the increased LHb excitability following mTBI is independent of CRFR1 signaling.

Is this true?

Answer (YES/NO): NO